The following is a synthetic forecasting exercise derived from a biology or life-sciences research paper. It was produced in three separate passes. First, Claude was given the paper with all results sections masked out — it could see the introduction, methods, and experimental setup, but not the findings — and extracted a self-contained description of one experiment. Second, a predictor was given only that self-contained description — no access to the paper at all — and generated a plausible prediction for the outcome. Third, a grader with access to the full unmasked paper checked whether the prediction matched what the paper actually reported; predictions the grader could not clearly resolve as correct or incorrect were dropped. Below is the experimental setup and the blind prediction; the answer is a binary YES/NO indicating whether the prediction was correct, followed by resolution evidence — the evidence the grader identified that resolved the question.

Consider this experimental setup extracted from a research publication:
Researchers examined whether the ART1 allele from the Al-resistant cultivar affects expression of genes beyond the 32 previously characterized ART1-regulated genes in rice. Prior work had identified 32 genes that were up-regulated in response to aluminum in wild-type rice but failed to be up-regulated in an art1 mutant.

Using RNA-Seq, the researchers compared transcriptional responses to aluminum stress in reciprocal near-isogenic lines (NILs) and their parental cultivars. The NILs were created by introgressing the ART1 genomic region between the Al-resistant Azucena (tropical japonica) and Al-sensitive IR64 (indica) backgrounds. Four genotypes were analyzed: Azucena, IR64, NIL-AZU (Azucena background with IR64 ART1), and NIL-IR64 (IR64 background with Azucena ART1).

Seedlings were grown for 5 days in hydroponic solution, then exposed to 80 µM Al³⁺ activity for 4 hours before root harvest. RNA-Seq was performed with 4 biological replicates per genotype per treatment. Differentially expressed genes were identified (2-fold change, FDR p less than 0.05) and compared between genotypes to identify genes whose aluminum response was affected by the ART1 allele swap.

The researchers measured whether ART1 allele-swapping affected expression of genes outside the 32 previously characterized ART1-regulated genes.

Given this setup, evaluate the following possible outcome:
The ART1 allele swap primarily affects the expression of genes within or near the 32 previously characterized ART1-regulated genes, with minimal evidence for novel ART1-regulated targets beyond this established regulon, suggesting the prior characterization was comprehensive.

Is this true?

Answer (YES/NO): NO